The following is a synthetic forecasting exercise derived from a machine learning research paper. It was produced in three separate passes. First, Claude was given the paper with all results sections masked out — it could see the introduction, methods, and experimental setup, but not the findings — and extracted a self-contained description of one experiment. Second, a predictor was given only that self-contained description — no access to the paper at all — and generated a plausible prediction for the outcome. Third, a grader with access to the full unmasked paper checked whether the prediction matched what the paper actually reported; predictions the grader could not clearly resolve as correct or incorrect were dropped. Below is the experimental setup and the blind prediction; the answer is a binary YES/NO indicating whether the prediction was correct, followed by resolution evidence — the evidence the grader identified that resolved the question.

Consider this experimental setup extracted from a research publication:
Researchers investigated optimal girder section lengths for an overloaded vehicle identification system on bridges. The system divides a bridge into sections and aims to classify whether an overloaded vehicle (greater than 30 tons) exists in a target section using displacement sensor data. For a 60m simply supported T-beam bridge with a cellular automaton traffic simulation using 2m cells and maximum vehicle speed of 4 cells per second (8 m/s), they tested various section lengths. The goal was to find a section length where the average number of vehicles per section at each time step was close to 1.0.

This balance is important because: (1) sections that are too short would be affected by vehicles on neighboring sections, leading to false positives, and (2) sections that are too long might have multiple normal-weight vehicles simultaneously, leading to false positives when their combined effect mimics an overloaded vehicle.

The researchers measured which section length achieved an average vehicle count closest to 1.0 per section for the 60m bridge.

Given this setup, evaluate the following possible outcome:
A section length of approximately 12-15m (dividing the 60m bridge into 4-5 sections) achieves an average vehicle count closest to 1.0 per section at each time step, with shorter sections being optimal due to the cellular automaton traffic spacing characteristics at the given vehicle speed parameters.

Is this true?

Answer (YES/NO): NO